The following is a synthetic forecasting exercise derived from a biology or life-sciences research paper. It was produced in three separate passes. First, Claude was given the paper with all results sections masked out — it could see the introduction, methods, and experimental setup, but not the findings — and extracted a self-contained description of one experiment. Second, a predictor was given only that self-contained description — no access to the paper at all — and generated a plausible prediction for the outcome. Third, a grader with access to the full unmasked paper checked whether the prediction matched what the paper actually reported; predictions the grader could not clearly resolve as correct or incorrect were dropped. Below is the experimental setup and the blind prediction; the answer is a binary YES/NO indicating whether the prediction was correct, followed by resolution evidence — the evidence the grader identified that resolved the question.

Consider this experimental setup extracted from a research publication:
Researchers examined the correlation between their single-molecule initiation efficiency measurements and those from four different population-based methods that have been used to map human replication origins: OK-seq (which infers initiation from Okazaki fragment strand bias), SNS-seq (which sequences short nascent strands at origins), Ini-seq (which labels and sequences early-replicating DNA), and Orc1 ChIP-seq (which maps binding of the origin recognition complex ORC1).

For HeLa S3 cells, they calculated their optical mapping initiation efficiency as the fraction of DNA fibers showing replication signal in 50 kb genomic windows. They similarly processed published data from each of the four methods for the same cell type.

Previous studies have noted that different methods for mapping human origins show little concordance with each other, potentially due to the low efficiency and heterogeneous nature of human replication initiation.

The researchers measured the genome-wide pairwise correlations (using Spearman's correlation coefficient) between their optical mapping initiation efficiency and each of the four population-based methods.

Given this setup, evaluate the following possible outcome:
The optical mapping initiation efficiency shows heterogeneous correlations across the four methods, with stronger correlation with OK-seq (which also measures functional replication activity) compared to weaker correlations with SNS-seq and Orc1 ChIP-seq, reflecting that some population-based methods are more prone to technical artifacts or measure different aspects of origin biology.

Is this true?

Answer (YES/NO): YES